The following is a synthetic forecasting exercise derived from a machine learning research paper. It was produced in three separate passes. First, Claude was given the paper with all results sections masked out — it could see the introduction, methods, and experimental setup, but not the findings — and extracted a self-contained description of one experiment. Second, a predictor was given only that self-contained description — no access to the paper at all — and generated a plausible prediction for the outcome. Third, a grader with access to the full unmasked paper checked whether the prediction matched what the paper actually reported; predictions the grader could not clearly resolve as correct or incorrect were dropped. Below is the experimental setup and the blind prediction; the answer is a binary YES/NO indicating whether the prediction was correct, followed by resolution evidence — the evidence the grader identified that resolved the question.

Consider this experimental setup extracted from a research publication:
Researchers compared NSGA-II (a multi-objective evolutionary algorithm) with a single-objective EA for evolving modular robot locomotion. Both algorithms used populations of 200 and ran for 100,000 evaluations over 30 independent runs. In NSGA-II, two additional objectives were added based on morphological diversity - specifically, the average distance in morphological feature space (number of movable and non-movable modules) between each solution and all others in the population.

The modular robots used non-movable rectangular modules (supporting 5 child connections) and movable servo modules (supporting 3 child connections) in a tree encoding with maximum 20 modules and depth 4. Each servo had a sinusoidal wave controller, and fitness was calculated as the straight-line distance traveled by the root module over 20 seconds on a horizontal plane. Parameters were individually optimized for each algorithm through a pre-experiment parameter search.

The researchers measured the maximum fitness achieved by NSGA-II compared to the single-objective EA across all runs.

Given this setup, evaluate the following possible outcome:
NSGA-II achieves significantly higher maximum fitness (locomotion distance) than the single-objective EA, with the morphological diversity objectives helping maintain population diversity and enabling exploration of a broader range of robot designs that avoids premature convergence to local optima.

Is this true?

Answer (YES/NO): NO